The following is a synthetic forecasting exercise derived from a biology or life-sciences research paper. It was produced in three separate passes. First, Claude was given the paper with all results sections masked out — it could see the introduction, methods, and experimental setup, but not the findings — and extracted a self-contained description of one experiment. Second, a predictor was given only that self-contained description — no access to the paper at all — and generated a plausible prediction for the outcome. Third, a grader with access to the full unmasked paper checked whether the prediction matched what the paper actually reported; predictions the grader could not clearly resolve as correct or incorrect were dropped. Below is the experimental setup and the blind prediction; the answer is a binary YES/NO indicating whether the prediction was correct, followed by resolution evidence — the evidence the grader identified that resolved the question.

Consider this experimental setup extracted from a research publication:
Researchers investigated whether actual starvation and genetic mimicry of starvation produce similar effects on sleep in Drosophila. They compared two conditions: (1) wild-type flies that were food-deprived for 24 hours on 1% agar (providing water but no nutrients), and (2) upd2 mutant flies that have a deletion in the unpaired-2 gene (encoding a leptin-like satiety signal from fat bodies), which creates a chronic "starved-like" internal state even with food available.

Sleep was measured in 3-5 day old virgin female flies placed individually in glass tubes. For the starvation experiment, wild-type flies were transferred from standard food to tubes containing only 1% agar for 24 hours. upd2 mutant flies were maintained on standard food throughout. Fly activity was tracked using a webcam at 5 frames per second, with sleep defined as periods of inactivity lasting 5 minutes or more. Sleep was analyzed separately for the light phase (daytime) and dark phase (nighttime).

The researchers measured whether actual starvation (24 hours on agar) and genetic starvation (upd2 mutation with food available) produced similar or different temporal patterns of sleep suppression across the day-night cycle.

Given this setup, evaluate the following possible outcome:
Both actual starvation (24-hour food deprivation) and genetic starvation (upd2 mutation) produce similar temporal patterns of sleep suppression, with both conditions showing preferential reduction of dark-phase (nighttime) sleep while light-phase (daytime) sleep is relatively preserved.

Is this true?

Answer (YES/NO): NO